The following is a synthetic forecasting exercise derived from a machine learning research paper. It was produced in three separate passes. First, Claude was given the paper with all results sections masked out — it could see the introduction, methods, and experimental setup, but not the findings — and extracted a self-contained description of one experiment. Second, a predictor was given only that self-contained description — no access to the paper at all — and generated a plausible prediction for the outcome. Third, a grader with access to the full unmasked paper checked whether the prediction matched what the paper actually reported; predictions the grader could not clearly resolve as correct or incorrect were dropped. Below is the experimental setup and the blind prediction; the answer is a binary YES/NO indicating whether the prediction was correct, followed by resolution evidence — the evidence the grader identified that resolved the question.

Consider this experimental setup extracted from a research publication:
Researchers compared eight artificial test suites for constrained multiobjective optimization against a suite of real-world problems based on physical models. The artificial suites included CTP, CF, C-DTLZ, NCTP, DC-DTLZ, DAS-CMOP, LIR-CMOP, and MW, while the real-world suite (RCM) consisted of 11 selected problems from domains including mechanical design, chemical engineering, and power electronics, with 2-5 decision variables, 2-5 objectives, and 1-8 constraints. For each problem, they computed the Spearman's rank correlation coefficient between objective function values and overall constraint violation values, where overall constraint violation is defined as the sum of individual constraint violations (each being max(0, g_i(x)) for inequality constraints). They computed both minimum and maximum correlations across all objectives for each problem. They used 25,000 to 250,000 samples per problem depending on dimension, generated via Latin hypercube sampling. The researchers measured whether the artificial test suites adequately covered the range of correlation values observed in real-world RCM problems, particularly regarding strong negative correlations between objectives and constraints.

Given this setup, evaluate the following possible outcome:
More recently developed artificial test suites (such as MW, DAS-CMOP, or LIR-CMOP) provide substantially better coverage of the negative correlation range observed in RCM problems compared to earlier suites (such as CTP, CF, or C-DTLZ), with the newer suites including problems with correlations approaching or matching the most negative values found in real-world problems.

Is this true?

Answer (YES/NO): NO